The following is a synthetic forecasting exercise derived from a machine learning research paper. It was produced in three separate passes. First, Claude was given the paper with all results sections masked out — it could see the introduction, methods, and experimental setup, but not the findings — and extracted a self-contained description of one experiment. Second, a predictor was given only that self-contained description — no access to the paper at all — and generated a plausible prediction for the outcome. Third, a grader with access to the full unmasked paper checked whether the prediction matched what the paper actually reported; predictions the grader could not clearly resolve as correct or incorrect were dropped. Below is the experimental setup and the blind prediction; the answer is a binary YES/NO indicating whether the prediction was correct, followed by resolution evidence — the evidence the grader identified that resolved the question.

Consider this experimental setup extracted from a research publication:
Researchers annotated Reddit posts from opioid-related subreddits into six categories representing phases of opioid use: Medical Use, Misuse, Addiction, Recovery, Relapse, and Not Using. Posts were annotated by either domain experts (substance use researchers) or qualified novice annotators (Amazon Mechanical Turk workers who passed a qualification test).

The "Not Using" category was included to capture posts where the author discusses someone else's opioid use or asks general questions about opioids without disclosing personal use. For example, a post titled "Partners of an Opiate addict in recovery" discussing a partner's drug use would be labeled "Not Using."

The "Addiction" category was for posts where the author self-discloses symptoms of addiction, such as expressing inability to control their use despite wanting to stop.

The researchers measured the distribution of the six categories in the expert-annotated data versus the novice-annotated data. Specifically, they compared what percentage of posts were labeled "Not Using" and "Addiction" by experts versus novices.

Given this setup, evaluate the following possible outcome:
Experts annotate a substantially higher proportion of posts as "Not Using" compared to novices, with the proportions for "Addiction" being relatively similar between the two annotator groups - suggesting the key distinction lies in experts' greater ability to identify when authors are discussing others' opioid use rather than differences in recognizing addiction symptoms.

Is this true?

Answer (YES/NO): NO